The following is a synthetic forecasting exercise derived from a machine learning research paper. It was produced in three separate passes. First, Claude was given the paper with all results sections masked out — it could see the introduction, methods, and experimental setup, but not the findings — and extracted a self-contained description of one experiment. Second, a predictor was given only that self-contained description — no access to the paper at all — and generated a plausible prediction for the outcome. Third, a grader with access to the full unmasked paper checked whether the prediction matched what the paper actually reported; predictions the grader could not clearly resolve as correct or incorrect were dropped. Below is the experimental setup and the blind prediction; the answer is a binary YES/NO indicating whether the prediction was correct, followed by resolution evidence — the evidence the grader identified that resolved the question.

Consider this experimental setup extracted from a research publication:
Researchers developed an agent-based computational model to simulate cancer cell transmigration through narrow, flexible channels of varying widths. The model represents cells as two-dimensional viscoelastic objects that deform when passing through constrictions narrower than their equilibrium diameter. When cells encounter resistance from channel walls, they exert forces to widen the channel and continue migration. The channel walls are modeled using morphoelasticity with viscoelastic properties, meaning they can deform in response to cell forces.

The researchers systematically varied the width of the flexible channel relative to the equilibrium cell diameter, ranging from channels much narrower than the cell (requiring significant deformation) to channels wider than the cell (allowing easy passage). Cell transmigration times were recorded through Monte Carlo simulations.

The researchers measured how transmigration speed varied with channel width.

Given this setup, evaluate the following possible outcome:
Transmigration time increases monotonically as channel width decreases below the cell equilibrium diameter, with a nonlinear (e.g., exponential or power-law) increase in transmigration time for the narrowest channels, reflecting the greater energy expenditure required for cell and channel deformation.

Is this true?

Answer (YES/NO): NO